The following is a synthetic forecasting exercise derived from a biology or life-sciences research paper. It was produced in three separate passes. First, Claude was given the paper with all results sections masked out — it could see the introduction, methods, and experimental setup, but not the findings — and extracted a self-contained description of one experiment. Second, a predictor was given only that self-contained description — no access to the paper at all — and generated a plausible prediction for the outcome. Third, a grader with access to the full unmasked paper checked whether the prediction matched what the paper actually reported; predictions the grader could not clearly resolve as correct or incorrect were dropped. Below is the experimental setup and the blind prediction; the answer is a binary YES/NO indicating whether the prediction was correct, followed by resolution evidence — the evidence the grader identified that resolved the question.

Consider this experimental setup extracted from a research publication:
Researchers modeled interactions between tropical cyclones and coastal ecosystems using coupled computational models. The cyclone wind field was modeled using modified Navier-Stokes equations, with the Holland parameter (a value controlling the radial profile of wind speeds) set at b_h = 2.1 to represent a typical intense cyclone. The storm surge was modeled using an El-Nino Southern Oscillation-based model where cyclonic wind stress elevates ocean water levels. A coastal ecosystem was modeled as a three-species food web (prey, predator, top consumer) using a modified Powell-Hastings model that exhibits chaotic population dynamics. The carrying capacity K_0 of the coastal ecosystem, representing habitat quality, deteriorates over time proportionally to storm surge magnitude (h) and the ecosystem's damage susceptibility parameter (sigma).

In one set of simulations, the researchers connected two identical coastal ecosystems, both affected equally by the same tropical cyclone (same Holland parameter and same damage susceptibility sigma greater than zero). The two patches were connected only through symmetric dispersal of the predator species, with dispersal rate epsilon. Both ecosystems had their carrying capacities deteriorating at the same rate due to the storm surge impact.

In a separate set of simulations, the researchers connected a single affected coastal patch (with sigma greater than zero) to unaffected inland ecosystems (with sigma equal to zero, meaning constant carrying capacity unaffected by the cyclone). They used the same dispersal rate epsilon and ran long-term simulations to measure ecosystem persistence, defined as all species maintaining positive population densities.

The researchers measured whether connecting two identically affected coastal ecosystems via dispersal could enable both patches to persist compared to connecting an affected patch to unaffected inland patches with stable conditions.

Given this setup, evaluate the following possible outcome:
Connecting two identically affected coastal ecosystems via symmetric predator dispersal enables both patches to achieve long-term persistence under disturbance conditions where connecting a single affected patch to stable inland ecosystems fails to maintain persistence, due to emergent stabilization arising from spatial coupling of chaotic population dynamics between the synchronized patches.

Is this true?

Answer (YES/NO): NO